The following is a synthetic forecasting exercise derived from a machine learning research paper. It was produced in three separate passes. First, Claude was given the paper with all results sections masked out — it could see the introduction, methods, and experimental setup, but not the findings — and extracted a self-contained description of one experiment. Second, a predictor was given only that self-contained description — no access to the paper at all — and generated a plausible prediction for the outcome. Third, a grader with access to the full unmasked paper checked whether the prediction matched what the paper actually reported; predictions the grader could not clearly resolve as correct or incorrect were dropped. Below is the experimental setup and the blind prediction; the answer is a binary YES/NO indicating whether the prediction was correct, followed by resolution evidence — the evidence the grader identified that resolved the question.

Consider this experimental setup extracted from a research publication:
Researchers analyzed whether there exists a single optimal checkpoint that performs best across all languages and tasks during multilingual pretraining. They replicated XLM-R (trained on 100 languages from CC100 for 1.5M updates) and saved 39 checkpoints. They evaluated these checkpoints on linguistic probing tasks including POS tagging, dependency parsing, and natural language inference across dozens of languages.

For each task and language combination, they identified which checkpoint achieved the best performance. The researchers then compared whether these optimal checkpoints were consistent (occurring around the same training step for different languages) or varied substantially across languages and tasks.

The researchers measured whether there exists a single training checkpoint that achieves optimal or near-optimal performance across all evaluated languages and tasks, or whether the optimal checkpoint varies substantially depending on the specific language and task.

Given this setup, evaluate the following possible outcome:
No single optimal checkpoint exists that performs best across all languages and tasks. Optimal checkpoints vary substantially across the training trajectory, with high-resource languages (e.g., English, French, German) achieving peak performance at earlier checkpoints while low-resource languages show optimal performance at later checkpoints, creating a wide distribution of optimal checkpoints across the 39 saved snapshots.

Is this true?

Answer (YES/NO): NO